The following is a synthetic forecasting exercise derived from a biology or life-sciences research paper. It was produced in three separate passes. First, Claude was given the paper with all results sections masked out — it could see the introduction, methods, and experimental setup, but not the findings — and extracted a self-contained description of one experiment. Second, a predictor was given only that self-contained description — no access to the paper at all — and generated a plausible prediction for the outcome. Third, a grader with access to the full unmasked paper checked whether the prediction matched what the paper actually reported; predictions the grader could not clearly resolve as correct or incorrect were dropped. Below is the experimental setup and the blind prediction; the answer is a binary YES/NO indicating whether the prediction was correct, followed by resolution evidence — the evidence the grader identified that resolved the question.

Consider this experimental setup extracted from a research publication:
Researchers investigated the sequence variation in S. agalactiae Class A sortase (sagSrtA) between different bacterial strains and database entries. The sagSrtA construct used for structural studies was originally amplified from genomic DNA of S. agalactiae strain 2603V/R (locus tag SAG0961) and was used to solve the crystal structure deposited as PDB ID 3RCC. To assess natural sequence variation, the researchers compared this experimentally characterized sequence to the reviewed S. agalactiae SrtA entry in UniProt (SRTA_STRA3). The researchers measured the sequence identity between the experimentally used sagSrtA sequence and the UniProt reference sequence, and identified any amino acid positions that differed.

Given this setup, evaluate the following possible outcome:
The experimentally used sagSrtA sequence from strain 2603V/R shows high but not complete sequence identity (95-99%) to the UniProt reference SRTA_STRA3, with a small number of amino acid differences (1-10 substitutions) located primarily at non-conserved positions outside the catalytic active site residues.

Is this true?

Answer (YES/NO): YES